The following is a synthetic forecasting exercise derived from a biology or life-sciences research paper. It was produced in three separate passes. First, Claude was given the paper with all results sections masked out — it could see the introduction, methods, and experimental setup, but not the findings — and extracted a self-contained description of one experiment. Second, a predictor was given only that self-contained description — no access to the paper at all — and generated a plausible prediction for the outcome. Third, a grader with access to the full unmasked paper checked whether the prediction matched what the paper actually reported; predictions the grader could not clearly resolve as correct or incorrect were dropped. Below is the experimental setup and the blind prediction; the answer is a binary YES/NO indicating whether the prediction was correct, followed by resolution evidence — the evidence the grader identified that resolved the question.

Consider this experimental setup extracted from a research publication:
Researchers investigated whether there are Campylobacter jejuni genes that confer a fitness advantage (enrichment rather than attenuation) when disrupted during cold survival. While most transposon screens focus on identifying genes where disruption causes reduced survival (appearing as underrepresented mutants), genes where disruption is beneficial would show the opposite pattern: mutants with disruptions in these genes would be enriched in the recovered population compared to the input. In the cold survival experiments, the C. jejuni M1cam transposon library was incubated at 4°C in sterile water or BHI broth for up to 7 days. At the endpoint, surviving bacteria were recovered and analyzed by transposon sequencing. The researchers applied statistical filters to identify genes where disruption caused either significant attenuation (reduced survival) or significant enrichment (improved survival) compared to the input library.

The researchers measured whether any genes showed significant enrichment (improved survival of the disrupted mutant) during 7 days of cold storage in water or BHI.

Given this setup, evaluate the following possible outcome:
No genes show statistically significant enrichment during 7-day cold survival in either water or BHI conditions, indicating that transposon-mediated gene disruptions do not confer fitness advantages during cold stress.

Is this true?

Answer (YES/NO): YES